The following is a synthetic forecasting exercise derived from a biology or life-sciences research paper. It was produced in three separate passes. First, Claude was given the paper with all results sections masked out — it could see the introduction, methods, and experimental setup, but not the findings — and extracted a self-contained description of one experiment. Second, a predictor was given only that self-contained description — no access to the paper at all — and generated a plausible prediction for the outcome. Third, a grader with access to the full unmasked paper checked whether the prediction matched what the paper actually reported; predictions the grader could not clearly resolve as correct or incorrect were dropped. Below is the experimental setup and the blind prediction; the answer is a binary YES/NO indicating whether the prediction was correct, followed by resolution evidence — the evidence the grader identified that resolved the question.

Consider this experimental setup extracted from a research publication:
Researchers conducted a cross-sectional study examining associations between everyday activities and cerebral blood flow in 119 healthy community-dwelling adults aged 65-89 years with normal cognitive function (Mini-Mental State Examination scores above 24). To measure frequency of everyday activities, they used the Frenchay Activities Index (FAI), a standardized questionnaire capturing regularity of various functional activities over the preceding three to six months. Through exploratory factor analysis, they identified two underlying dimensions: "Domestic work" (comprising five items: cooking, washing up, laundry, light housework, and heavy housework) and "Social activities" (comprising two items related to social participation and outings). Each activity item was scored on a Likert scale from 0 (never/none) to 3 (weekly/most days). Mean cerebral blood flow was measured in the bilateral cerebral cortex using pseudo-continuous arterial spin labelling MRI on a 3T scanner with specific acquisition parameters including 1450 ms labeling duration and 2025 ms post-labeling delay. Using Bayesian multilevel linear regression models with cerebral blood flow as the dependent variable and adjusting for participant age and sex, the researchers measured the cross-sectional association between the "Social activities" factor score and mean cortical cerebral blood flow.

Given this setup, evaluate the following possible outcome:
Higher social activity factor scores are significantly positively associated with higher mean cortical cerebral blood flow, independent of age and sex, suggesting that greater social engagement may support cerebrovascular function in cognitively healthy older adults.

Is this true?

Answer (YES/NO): NO